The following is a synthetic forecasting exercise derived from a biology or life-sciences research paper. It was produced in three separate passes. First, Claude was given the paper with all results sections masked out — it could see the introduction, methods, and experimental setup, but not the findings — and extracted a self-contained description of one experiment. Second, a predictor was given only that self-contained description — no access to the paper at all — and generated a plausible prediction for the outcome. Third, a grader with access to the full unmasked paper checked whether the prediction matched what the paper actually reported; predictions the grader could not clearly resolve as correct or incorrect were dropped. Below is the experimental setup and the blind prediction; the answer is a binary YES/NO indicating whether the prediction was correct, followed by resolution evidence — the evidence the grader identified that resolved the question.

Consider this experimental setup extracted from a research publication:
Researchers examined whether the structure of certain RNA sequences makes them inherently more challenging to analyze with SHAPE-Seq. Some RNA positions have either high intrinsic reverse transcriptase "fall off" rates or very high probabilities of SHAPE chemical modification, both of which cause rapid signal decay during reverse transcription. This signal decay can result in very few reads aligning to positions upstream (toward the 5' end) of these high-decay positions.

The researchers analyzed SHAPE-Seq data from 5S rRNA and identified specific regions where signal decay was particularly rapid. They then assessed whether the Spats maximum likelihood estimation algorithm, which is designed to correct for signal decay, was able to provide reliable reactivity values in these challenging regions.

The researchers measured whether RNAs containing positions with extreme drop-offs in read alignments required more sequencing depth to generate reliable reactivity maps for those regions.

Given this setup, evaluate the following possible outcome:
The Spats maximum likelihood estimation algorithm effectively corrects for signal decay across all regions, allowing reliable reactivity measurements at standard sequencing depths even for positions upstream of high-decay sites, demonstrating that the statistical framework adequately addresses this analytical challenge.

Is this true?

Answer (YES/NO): NO